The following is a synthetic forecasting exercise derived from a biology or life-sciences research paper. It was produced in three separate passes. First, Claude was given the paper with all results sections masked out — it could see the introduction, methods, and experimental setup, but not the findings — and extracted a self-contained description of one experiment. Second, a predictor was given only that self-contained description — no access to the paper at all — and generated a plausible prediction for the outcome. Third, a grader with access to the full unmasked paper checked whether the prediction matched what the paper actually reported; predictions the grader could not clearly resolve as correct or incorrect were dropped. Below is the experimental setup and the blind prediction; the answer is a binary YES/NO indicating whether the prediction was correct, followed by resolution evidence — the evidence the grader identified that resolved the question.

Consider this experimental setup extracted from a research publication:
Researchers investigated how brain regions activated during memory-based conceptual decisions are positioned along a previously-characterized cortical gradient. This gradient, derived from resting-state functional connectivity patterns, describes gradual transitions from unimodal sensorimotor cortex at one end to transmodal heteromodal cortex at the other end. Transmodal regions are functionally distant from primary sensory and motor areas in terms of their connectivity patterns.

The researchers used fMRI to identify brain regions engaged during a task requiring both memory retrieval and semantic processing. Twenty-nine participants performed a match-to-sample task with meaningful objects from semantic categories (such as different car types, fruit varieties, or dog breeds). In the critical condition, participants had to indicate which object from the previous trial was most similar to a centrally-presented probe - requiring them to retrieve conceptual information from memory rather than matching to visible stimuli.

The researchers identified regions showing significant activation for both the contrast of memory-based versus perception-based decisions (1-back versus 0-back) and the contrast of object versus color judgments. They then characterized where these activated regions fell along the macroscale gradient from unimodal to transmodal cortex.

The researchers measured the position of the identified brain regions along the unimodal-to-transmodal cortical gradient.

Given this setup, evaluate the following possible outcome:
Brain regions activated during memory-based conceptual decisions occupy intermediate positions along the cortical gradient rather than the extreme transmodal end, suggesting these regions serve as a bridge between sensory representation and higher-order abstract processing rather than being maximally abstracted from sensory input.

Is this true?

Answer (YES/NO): NO